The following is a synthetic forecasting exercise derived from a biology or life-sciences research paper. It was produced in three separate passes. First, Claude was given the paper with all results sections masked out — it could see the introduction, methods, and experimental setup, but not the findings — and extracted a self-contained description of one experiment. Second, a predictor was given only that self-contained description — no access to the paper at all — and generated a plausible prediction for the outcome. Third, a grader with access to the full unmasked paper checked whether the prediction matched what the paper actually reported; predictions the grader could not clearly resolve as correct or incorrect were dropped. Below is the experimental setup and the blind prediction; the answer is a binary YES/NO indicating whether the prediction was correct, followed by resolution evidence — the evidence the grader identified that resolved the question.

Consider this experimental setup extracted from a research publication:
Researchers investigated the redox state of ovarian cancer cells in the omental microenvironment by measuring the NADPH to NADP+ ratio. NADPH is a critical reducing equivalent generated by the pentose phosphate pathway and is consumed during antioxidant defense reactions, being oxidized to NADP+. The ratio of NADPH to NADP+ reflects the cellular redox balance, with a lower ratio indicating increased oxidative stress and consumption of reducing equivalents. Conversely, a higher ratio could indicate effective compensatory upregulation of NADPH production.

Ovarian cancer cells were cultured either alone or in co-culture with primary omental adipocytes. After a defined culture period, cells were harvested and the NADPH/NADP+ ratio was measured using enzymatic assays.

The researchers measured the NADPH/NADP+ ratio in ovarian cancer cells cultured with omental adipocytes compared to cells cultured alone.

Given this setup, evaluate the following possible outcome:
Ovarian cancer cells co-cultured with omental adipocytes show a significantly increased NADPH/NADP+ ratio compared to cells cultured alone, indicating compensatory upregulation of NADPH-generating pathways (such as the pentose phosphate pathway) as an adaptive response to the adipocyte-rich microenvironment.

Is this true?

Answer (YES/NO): YES